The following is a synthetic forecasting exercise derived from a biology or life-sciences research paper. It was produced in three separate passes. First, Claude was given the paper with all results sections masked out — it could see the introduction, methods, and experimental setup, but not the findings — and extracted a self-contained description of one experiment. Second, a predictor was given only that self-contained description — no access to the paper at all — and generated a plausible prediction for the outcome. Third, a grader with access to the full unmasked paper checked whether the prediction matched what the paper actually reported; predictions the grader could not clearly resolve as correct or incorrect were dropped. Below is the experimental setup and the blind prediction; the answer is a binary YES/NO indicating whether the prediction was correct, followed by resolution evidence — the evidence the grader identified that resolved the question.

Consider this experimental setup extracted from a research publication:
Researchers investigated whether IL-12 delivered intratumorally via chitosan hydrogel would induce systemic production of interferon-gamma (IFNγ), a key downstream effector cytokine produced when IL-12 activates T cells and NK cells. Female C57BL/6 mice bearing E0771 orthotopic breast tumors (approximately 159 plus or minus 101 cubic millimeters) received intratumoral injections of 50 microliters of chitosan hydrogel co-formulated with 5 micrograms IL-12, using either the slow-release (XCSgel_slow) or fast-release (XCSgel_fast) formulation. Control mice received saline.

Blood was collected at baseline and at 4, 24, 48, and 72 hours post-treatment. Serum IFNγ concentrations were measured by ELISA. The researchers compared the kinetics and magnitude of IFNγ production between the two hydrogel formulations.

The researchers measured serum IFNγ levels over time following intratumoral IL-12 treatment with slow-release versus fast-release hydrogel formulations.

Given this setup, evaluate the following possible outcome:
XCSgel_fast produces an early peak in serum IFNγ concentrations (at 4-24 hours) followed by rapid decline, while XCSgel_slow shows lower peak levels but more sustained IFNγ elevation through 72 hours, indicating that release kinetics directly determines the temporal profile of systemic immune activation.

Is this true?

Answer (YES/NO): NO